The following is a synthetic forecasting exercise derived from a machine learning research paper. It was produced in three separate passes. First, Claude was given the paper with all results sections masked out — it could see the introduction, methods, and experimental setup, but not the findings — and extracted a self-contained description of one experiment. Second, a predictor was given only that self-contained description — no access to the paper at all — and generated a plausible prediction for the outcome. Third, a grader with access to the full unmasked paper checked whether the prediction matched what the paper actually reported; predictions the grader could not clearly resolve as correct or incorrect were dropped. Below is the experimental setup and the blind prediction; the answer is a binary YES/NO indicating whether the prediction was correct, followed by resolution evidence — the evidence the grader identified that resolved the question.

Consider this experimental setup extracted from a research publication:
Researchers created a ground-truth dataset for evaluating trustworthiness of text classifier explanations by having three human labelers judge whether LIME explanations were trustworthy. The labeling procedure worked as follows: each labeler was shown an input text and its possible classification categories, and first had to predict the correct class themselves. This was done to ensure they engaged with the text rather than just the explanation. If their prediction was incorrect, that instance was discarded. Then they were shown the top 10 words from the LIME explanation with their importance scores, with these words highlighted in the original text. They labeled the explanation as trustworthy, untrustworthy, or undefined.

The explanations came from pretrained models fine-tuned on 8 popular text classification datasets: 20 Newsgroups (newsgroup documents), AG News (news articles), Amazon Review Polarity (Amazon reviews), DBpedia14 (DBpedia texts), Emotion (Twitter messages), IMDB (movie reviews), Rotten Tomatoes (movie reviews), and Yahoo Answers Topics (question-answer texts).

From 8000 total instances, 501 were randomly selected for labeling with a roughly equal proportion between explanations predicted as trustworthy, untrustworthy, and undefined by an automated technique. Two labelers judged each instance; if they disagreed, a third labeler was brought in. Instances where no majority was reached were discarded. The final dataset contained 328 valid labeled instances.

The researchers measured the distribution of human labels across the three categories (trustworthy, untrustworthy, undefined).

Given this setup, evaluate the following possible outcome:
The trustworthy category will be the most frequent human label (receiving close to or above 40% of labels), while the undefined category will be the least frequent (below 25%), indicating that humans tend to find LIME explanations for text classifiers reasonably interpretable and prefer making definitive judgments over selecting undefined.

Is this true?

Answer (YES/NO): YES